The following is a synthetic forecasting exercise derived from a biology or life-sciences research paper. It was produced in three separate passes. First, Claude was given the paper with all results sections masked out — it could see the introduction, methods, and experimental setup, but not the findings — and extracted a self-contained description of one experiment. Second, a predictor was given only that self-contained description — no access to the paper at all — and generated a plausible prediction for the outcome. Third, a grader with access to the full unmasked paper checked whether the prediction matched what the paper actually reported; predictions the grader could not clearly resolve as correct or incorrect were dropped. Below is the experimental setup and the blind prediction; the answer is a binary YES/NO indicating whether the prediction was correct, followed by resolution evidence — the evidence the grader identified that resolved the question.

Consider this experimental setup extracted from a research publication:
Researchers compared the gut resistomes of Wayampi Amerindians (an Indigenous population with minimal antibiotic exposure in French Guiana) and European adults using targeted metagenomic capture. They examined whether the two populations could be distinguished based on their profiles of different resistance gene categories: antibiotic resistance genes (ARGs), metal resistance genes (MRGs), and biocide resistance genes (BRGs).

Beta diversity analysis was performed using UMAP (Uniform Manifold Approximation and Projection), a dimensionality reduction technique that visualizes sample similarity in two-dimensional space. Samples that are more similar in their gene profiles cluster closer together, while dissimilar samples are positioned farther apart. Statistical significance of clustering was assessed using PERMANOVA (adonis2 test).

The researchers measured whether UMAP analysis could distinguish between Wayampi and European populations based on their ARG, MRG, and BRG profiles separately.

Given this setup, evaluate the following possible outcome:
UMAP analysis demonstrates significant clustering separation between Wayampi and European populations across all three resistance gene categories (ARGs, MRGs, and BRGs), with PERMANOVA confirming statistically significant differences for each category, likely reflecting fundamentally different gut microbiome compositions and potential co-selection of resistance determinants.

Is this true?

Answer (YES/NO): NO